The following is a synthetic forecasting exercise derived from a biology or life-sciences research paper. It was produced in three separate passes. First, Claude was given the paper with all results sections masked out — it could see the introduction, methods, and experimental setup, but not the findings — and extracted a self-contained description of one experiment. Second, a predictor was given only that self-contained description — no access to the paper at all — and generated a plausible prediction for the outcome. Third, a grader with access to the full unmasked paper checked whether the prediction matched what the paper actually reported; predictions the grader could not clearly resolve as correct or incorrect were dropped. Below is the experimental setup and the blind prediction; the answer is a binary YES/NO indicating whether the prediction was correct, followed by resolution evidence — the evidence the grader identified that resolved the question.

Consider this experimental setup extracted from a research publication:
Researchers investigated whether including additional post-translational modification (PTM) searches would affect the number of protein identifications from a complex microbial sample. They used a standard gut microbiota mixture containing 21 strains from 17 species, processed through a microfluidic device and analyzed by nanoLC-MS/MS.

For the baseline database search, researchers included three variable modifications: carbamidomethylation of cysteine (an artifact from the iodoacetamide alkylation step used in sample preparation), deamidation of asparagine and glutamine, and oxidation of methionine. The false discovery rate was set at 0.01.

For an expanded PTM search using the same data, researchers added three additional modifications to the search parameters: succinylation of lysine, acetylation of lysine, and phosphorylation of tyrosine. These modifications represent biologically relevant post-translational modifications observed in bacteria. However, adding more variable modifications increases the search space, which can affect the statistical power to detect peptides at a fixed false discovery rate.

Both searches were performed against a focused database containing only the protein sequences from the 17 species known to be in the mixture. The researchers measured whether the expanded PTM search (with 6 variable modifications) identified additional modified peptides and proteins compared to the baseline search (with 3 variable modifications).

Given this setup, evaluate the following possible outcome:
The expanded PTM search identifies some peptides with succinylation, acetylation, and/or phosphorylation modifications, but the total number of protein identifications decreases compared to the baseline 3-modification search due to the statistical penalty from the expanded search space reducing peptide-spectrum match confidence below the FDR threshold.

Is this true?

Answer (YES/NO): NO